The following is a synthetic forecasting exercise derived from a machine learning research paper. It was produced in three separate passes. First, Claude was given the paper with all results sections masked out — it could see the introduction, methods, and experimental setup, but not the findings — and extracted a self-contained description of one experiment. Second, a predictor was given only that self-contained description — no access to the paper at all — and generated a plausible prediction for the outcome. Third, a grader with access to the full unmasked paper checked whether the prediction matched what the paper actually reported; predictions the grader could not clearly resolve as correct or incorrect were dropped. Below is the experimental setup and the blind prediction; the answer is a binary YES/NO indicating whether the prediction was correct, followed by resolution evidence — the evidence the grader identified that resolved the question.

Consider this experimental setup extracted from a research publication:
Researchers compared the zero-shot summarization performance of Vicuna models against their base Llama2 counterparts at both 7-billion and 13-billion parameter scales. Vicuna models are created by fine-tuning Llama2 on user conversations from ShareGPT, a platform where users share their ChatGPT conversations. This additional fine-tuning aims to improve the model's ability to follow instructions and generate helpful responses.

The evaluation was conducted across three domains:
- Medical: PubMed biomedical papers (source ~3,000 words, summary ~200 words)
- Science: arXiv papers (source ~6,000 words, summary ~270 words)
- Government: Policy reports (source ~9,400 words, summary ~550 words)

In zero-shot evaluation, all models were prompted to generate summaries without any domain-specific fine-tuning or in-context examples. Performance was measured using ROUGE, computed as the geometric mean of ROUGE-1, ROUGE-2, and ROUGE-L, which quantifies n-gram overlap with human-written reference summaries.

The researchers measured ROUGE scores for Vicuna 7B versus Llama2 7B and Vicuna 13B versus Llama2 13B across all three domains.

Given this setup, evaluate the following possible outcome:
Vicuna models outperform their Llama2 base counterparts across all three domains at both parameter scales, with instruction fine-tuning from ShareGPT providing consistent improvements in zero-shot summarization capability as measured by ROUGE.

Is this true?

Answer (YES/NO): NO